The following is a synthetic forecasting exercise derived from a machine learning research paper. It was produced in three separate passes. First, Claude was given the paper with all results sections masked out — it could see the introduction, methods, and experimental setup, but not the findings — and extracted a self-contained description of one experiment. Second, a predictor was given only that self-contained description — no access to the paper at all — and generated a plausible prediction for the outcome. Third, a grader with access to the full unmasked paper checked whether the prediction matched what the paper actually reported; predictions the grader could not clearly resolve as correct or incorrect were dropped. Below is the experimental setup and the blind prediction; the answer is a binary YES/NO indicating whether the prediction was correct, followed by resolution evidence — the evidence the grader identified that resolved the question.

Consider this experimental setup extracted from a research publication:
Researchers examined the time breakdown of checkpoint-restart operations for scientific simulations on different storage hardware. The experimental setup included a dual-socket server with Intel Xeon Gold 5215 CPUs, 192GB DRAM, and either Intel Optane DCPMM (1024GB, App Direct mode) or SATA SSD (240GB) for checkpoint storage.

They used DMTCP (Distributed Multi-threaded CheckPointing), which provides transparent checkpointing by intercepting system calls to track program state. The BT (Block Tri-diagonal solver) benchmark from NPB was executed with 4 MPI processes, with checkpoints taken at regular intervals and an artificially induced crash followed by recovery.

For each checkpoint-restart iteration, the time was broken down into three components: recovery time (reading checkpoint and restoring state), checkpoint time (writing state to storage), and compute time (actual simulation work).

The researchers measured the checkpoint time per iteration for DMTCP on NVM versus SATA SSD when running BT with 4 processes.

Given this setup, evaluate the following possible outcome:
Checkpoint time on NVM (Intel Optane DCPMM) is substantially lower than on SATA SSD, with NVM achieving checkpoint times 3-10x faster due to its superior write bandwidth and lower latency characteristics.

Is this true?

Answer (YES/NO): YES